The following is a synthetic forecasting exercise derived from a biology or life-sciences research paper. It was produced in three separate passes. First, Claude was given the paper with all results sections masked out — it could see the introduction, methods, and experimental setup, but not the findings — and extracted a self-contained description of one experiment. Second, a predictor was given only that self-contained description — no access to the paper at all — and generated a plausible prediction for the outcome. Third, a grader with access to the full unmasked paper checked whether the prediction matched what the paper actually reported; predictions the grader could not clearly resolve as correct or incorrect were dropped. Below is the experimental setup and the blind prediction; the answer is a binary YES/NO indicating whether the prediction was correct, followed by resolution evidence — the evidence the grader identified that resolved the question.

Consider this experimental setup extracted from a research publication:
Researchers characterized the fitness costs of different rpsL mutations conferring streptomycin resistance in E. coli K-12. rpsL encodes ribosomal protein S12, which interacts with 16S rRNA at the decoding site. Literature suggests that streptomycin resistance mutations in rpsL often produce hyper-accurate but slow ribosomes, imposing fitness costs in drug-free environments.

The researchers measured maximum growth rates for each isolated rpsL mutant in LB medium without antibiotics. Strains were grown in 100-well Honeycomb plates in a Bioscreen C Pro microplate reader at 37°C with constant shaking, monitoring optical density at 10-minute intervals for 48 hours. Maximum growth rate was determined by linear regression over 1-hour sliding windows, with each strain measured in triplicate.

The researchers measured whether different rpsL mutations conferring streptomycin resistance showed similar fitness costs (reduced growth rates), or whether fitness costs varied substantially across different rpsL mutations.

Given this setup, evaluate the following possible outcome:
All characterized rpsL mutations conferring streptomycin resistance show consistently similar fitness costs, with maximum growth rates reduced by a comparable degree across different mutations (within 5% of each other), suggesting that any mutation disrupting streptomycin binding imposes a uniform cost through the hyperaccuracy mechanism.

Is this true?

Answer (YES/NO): NO